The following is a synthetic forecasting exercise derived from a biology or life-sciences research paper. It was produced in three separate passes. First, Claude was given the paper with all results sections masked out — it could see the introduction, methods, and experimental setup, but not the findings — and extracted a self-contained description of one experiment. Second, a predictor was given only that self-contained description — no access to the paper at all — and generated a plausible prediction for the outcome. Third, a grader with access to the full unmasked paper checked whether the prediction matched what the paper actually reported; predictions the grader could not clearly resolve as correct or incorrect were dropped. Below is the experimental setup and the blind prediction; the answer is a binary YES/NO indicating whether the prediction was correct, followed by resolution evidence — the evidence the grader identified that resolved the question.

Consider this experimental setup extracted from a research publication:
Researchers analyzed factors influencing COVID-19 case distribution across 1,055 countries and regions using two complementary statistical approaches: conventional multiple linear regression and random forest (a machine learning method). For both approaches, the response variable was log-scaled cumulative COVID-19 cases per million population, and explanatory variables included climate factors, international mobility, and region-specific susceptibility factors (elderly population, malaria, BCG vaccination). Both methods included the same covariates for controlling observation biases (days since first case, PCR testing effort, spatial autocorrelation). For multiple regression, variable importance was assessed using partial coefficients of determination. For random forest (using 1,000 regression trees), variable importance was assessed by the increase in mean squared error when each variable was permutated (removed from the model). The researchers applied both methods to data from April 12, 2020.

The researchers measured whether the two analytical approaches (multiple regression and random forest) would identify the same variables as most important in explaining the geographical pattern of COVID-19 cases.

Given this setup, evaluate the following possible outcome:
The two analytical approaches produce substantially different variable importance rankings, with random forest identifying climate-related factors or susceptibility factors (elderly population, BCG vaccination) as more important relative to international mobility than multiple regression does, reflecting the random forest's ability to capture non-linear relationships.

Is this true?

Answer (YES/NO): NO